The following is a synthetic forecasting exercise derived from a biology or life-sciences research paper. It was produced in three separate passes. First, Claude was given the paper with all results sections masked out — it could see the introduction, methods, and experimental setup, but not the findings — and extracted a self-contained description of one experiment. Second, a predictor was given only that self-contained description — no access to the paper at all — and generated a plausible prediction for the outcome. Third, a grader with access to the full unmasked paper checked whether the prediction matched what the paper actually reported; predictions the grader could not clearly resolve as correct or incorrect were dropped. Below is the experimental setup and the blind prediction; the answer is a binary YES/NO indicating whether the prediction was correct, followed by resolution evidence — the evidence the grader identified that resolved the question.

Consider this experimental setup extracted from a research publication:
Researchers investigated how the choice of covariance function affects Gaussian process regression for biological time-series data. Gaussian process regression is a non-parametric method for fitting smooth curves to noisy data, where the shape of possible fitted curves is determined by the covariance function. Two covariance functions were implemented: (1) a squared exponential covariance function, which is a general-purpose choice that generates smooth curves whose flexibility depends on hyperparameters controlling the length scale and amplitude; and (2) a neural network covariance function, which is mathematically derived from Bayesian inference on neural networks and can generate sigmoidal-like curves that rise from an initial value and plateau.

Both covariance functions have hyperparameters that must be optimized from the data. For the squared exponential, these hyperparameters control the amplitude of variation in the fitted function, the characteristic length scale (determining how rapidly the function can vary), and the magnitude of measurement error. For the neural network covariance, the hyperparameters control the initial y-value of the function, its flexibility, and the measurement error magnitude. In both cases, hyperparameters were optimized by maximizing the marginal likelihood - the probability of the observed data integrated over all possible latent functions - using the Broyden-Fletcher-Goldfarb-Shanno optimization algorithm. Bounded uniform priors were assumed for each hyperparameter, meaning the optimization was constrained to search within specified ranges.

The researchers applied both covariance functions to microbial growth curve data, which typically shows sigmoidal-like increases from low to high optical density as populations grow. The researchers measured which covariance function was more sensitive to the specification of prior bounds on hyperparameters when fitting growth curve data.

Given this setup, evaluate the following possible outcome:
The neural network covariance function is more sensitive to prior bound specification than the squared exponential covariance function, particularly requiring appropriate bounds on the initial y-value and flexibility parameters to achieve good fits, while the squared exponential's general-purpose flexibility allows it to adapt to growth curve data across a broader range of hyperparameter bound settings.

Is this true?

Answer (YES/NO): YES